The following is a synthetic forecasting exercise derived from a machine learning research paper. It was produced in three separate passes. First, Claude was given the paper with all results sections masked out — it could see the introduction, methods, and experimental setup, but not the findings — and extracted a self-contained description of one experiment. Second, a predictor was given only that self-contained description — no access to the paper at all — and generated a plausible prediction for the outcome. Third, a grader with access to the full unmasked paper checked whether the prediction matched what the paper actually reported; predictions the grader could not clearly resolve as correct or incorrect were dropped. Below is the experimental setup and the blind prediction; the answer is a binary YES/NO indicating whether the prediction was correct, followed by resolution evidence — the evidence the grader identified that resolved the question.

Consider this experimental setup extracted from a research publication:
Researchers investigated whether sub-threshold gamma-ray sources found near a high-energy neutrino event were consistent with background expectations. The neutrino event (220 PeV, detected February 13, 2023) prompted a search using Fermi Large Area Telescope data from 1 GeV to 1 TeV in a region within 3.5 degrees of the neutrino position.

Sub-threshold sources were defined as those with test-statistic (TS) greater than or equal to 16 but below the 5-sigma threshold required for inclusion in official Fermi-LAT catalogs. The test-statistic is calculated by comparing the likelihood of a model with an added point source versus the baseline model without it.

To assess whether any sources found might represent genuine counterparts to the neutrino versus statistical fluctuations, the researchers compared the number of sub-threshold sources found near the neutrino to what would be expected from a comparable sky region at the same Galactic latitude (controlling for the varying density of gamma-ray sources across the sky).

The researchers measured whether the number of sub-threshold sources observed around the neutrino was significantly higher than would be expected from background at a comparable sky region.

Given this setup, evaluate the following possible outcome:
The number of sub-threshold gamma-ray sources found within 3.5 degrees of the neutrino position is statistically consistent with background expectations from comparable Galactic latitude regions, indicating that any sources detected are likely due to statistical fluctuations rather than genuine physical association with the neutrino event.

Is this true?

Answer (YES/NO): YES